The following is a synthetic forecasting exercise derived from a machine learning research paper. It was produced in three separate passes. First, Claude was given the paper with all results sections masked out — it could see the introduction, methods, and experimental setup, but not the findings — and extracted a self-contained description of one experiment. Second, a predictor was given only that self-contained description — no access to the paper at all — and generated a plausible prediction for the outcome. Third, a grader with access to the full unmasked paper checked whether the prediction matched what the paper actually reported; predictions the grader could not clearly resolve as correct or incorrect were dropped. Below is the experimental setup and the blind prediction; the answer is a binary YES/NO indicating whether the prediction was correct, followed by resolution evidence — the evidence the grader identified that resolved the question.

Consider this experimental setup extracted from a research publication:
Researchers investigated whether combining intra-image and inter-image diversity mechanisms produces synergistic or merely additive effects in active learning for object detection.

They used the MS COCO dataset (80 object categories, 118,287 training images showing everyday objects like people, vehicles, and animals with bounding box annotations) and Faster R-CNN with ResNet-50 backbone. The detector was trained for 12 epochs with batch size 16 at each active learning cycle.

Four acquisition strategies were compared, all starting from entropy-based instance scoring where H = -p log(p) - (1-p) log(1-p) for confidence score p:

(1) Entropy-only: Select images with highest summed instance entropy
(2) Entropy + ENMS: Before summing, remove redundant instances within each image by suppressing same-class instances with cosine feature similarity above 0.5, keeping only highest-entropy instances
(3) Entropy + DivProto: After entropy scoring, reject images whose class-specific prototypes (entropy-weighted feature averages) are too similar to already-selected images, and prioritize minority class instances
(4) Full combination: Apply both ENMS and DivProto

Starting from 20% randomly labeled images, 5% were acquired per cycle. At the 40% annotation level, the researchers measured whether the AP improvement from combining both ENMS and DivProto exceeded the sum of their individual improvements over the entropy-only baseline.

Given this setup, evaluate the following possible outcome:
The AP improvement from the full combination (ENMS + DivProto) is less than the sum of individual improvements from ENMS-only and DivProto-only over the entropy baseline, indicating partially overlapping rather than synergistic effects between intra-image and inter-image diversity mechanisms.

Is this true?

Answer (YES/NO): NO